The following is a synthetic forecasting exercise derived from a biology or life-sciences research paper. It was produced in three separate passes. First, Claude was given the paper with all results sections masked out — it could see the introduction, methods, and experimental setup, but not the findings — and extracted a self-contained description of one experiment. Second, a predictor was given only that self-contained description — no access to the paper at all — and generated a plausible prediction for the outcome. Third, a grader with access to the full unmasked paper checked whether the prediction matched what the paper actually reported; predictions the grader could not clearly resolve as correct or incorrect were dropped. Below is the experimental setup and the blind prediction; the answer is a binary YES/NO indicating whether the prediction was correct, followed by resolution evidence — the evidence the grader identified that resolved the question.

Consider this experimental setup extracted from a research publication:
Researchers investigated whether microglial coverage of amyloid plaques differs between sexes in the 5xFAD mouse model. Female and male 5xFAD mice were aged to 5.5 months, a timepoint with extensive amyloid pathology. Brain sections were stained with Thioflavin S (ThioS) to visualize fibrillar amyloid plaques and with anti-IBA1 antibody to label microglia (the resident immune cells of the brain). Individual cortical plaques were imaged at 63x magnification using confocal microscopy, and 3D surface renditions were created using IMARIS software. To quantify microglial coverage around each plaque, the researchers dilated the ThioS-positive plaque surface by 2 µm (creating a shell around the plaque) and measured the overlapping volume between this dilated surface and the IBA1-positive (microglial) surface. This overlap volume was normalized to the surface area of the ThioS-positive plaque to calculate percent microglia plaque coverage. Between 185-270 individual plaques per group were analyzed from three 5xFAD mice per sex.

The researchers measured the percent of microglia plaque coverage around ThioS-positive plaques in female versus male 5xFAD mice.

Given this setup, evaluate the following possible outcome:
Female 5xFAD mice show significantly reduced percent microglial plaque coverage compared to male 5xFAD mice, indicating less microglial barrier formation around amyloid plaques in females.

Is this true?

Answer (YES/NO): NO